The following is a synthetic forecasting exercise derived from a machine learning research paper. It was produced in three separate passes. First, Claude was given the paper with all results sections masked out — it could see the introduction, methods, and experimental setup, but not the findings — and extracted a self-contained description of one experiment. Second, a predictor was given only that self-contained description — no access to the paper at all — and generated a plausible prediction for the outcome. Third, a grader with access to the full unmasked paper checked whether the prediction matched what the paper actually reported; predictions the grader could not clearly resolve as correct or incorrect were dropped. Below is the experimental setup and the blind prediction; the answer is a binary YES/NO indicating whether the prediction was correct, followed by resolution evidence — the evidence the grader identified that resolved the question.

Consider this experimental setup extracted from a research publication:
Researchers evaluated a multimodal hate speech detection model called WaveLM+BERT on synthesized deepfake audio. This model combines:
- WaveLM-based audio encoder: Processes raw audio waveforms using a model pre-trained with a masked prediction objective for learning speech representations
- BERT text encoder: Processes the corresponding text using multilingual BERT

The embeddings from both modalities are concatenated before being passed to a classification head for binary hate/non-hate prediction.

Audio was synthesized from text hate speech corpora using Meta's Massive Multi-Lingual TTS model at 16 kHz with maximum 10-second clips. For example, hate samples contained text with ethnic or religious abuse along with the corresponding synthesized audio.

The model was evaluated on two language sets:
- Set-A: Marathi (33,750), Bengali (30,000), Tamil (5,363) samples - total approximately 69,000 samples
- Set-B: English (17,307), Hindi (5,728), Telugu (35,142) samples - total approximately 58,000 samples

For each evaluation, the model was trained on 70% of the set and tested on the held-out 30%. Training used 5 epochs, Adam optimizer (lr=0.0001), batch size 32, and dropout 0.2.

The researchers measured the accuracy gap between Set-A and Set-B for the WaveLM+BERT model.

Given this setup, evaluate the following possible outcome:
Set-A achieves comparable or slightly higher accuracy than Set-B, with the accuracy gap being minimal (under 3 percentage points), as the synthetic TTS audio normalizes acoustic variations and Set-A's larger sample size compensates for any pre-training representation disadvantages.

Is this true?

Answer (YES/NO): NO